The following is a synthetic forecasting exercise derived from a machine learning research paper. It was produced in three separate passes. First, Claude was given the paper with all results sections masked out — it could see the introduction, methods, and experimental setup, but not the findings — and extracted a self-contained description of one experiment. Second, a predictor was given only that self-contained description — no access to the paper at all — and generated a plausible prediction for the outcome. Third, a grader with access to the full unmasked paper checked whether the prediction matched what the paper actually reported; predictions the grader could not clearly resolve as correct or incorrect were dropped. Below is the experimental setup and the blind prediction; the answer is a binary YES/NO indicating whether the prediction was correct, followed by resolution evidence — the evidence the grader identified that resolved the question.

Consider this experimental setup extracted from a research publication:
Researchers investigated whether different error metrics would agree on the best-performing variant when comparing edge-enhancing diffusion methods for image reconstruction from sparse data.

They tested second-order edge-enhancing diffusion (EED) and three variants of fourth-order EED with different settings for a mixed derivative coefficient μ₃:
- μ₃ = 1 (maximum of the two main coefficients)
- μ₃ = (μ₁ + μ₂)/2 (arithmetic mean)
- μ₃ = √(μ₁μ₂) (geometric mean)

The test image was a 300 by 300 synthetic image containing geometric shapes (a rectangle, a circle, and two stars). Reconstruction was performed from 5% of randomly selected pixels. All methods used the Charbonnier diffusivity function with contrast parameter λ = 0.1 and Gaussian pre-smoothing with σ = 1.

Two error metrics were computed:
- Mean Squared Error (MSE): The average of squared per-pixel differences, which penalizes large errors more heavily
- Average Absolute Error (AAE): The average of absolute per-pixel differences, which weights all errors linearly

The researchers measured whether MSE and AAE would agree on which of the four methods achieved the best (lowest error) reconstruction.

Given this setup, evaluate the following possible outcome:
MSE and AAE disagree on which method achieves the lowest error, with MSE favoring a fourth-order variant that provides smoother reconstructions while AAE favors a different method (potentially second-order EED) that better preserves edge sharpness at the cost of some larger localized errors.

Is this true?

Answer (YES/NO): NO